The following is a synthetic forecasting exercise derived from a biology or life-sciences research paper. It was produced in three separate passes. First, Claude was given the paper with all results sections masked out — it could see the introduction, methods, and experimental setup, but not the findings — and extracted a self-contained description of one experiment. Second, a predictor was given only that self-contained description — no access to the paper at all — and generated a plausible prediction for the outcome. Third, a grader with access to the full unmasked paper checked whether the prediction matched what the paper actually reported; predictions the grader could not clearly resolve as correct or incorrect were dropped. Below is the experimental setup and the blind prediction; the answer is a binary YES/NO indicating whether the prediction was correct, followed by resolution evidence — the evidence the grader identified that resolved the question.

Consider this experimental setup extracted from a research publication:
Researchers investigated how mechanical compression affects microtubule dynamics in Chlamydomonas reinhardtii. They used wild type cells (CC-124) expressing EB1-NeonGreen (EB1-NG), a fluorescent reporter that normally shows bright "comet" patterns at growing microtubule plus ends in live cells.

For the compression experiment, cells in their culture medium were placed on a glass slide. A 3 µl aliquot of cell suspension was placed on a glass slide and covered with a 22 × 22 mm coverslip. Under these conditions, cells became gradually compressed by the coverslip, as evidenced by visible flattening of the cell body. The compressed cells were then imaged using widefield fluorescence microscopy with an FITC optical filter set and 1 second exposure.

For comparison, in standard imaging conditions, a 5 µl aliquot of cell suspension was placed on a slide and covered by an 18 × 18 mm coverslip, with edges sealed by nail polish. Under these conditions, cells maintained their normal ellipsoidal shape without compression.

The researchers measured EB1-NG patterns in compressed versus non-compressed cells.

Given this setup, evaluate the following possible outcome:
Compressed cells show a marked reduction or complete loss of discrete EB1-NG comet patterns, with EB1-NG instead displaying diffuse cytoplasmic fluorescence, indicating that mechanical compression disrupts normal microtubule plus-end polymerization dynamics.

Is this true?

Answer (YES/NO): NO